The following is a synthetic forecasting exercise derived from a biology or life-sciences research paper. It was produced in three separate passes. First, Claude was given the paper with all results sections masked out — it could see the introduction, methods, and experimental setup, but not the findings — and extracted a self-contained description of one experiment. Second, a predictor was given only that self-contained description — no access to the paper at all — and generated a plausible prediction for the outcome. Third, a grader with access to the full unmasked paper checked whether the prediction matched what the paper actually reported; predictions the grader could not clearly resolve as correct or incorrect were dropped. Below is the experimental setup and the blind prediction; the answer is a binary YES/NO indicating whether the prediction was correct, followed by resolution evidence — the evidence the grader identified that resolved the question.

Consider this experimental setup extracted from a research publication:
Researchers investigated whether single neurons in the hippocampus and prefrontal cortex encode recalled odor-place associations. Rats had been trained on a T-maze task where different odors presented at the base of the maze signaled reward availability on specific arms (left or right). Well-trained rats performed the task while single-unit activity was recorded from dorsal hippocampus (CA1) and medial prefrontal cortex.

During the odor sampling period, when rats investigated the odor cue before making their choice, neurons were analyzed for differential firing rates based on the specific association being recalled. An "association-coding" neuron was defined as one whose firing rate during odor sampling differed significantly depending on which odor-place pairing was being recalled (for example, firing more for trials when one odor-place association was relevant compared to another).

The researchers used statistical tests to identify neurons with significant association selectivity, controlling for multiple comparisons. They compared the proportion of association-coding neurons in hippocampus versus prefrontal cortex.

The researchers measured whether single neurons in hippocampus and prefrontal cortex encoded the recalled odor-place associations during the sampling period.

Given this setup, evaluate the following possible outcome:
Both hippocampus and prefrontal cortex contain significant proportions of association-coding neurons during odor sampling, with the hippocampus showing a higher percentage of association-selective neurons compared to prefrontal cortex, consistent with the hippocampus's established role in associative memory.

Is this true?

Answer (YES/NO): YES